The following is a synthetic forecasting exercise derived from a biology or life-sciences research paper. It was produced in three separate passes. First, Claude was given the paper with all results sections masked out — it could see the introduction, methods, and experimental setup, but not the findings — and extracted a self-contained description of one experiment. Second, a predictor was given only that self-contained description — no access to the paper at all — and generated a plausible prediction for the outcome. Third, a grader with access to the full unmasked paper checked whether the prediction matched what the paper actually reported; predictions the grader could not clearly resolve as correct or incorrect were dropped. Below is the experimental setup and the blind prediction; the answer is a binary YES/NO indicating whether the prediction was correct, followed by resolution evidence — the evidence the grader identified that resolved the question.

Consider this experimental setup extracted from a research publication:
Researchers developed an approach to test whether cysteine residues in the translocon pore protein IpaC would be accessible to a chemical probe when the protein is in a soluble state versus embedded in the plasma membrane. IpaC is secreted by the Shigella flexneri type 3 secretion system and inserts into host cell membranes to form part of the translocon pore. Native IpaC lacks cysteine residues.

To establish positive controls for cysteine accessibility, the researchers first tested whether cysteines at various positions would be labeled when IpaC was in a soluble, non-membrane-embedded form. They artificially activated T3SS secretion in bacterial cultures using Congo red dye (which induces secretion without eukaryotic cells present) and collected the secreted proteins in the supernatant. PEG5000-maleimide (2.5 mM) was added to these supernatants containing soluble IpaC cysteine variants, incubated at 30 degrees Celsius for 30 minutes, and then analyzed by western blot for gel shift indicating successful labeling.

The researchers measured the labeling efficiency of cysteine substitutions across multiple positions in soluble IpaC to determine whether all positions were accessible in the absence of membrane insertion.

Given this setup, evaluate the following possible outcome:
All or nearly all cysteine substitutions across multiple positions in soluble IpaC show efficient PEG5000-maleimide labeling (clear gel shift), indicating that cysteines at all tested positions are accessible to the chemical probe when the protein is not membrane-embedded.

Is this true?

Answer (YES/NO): YES